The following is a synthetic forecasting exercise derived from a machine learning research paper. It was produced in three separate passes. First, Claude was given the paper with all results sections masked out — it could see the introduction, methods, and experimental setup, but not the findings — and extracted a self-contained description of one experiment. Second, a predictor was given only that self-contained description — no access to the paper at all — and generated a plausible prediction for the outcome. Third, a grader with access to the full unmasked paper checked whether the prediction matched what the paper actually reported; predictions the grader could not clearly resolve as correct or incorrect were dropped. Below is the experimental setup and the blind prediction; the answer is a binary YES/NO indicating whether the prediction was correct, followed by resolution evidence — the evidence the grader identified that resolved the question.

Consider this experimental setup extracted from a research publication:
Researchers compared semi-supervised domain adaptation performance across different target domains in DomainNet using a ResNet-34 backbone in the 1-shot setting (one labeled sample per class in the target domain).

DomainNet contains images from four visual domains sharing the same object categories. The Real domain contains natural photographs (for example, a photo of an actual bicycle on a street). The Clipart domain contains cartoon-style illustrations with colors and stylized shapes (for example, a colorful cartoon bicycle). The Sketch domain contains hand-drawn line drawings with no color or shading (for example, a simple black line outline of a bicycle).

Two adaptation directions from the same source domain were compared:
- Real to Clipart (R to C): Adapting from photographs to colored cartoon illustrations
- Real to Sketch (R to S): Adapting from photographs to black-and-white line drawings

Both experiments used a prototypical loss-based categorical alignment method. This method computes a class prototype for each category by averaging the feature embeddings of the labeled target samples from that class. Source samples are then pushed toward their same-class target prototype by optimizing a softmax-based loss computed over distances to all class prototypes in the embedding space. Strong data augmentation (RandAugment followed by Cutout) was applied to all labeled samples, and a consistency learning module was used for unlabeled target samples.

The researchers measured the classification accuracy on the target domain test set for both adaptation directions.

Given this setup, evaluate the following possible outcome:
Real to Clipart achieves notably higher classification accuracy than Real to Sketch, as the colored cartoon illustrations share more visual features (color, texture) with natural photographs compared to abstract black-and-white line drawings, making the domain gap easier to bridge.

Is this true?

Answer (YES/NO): YES